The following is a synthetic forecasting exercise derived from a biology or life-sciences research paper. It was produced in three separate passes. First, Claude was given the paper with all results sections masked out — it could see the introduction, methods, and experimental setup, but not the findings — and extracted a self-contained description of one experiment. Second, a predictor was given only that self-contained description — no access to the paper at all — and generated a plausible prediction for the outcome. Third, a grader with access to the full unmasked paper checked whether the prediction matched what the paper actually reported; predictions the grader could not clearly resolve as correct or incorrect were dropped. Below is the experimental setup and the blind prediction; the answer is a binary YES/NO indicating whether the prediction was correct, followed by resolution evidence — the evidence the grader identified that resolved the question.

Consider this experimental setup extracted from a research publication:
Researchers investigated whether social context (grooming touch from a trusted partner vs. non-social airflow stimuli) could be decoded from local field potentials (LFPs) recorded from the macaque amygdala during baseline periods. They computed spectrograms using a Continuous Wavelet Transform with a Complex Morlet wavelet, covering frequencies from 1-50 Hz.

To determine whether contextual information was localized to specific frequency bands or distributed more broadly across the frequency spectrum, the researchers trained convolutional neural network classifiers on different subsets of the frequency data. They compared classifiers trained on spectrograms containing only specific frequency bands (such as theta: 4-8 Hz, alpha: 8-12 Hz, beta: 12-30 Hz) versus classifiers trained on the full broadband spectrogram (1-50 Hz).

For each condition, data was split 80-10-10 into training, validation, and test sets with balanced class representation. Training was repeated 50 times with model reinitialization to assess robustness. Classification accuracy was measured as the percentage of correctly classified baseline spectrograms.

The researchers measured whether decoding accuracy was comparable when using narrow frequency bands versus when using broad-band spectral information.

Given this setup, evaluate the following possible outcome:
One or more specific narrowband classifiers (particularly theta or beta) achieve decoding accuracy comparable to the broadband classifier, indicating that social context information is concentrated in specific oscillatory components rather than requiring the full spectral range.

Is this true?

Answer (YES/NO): NO